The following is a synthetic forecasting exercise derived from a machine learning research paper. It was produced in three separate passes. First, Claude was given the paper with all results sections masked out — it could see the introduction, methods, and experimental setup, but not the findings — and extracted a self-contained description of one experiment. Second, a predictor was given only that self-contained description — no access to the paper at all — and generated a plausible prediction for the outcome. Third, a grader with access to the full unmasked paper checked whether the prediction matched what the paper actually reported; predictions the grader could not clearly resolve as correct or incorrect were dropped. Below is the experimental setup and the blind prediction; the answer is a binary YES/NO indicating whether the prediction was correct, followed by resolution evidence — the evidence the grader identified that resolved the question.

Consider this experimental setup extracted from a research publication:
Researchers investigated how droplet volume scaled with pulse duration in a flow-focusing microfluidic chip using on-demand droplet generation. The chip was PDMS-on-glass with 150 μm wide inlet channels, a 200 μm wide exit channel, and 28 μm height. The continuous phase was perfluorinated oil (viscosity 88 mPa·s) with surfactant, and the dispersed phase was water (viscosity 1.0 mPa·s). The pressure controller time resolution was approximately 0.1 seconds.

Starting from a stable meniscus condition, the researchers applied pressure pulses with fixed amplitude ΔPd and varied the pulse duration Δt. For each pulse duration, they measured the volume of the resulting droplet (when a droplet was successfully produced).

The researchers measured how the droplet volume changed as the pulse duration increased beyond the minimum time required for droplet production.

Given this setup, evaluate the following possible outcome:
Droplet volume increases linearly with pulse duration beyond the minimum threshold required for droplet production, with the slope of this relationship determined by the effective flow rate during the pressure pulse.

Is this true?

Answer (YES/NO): YES